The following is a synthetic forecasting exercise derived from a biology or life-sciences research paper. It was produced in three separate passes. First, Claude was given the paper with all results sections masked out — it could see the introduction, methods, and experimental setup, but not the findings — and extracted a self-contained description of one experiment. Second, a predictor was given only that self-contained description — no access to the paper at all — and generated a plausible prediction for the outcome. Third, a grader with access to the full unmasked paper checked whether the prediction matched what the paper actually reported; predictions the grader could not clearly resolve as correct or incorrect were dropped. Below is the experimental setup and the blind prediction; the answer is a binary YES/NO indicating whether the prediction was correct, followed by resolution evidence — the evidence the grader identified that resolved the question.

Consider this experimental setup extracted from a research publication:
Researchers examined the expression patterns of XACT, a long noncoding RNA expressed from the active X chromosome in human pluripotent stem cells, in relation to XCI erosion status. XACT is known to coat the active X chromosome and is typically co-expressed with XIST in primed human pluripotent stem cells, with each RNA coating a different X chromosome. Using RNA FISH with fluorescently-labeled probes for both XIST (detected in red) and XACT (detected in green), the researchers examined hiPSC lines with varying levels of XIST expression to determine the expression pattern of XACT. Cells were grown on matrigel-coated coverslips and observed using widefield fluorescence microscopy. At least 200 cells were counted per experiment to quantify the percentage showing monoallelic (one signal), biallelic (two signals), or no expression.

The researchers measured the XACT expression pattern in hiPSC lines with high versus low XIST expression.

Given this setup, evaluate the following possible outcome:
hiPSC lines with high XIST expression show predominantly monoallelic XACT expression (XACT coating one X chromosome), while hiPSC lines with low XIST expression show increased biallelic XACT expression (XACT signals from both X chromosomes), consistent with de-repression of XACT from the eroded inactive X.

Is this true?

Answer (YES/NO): YES